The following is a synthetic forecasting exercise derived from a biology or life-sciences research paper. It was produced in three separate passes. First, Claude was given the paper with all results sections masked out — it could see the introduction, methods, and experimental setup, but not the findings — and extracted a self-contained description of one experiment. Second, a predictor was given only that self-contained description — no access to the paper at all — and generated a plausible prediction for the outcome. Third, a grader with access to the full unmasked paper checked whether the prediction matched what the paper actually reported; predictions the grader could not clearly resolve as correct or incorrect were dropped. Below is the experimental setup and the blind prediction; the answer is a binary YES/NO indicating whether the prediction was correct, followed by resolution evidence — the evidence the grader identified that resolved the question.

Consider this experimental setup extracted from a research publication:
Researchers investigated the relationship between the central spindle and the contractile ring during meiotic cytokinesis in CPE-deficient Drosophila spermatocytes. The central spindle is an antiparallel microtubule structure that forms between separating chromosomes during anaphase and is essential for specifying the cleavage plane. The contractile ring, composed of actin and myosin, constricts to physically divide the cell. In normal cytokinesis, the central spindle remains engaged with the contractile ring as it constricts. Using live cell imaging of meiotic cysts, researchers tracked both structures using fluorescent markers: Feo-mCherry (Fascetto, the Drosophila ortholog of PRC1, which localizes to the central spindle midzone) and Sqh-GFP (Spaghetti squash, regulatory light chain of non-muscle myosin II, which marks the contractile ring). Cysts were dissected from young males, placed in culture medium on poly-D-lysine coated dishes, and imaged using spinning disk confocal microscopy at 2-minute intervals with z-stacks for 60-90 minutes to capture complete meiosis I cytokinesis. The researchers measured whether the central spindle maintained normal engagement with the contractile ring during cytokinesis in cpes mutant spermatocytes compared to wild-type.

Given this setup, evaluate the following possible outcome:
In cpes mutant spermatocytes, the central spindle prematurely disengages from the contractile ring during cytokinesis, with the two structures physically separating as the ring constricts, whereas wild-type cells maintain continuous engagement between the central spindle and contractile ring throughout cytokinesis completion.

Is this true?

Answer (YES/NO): YES